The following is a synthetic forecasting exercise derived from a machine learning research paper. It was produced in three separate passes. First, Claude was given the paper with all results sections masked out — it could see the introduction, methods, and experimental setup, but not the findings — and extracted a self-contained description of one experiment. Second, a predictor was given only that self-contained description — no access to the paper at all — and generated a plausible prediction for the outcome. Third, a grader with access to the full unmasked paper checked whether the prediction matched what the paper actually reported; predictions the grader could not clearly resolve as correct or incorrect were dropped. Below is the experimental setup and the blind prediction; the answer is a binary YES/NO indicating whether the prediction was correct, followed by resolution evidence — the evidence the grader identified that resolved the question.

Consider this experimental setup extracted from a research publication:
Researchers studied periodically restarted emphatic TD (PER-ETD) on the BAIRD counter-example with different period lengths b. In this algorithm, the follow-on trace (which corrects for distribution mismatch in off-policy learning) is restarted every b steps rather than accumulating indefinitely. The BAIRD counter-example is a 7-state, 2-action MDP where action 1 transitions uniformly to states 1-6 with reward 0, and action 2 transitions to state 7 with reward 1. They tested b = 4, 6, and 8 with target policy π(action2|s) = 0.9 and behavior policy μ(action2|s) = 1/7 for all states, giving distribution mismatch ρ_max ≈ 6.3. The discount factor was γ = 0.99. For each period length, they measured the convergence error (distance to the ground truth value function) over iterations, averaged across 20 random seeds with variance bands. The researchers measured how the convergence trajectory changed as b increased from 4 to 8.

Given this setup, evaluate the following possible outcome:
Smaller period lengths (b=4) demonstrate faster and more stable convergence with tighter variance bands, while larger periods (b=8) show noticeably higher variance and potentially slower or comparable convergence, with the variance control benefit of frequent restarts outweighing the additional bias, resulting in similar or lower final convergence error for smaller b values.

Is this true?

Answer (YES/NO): NO